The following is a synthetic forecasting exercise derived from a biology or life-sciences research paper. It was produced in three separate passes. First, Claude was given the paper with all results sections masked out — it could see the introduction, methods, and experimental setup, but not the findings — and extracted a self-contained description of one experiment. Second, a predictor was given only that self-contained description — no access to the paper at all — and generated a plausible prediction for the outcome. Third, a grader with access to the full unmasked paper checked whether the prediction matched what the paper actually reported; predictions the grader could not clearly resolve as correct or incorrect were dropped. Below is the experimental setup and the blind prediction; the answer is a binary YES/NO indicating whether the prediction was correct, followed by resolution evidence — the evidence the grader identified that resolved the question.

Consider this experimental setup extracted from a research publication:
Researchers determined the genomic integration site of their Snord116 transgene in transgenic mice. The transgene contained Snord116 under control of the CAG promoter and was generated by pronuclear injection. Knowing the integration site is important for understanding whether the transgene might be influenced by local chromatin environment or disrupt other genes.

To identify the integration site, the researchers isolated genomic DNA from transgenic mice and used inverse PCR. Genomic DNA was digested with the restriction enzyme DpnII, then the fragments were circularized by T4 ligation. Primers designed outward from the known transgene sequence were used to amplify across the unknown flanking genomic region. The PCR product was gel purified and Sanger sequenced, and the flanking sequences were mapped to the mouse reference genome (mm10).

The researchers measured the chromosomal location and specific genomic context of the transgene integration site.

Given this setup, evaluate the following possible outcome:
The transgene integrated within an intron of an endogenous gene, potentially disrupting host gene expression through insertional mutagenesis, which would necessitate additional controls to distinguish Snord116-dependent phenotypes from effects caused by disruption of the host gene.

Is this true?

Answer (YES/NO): NO